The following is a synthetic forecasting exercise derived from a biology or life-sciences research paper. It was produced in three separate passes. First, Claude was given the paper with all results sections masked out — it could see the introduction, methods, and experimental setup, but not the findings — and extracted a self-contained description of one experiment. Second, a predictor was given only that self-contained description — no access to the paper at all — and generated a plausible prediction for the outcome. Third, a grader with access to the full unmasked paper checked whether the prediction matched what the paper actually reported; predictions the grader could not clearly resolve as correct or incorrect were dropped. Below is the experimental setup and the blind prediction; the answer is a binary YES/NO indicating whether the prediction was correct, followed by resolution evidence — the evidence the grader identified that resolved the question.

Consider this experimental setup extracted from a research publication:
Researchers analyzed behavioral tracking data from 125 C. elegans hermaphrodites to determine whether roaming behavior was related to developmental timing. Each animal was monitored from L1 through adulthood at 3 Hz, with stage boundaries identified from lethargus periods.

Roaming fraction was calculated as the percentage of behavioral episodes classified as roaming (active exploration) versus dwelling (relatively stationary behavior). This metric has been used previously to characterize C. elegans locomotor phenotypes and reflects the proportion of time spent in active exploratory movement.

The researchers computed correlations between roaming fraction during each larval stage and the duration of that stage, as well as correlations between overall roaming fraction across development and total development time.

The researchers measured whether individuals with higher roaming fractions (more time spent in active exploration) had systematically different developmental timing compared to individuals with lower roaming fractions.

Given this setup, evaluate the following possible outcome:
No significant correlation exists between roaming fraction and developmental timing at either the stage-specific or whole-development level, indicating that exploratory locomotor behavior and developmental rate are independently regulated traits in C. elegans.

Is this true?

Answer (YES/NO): NO